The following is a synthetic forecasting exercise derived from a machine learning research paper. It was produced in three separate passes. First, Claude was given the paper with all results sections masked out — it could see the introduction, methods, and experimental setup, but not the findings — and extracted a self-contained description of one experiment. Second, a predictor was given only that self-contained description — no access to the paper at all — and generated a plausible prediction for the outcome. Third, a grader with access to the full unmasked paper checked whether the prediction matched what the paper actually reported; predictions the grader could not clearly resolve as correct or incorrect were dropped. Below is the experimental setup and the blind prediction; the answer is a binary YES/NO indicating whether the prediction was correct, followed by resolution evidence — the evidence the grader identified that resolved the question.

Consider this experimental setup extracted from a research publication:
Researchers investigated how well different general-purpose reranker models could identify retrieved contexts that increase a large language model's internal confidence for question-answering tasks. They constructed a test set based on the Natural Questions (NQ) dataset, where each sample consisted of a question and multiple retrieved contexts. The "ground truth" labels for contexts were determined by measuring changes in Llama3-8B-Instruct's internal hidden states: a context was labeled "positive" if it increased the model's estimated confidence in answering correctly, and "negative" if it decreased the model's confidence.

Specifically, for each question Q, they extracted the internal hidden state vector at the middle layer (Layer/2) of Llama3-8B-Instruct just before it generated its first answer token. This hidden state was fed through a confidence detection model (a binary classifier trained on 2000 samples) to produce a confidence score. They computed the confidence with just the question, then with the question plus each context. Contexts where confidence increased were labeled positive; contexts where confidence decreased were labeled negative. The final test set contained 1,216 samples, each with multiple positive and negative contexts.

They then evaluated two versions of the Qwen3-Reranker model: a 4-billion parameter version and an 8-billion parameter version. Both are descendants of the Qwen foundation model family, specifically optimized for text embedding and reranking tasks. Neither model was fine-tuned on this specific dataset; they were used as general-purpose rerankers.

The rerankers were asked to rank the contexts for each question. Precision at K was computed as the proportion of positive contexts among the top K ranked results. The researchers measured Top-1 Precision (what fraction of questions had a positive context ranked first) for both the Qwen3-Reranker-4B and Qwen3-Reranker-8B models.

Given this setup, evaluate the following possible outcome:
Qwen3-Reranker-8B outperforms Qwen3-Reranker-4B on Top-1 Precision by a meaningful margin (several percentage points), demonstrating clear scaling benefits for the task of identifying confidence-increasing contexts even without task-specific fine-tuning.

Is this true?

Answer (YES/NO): YES